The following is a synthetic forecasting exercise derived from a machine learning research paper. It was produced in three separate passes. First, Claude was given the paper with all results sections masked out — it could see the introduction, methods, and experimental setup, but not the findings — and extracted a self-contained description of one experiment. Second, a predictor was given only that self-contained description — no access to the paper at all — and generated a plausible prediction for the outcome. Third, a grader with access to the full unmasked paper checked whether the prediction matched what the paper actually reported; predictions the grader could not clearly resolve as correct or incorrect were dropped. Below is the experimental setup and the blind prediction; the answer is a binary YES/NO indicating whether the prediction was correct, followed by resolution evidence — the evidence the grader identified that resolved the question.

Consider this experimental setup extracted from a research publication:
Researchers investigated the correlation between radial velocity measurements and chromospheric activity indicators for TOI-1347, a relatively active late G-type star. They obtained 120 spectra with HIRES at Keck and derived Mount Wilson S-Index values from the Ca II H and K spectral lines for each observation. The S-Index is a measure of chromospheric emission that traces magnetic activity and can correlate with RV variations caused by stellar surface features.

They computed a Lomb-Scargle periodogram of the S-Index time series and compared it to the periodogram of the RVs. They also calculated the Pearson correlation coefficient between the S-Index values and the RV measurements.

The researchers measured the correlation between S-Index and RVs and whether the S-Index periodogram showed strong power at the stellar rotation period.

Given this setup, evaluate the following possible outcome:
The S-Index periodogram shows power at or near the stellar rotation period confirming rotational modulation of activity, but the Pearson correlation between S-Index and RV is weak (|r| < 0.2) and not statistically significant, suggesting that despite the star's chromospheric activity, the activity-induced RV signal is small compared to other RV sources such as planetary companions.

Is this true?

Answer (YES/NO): NO